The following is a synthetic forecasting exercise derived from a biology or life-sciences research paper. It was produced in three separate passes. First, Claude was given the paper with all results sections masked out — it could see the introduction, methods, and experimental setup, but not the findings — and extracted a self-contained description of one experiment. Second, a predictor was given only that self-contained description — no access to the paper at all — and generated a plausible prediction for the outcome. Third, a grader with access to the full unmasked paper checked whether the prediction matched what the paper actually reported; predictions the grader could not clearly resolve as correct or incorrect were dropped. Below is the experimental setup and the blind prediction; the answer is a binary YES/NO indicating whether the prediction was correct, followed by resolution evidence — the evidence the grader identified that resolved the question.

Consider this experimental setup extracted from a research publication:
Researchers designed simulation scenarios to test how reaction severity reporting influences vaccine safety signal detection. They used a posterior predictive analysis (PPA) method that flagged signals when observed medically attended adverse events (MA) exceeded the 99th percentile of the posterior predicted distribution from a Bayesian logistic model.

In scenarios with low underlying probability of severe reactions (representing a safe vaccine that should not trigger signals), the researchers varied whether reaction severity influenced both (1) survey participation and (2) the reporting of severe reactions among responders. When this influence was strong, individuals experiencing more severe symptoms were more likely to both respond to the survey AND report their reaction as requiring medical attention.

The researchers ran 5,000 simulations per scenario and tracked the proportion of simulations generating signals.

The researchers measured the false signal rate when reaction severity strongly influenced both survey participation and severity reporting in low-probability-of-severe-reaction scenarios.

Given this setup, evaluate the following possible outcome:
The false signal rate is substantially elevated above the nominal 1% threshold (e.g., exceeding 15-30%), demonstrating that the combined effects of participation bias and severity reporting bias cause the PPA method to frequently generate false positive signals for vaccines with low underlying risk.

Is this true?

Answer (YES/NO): YES